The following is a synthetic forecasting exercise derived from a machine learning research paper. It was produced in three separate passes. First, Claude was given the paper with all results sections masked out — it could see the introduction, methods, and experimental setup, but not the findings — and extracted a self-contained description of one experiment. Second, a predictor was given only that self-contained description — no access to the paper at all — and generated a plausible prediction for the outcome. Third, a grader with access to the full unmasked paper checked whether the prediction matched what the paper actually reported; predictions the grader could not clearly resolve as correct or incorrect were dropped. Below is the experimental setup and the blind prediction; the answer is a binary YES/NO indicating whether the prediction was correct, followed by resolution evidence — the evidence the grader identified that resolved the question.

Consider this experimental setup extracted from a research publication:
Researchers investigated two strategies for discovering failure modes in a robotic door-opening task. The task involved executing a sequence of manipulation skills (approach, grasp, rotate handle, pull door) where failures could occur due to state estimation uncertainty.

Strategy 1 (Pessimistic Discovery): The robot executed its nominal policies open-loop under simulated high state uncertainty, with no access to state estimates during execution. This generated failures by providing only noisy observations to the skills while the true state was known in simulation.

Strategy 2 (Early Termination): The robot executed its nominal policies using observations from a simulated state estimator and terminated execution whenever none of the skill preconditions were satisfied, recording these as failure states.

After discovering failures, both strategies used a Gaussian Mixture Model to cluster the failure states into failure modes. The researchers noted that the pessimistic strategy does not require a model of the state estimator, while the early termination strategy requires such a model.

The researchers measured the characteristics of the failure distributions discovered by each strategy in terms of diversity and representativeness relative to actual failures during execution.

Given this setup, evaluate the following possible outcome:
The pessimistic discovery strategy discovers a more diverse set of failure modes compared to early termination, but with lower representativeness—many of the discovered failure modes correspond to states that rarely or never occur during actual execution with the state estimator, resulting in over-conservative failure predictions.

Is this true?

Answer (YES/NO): YES